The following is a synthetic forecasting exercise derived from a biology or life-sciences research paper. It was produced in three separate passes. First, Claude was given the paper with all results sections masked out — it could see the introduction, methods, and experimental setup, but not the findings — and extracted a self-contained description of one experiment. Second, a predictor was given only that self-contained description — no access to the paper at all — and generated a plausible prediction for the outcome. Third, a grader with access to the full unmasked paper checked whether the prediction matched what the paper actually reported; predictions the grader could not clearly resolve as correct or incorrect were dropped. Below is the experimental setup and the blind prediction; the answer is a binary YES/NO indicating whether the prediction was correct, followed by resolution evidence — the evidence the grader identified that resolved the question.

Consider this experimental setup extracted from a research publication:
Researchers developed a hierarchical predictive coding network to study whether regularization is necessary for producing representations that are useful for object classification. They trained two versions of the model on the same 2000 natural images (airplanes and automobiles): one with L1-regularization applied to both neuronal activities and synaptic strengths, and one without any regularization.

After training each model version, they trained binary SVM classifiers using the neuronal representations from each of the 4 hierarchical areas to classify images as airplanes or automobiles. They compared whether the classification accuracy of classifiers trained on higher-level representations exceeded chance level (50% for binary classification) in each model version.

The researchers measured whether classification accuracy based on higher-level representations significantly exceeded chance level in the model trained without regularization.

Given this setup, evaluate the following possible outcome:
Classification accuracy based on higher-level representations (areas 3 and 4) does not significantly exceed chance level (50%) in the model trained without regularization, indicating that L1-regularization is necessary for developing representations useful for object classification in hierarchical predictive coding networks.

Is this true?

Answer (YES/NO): YES